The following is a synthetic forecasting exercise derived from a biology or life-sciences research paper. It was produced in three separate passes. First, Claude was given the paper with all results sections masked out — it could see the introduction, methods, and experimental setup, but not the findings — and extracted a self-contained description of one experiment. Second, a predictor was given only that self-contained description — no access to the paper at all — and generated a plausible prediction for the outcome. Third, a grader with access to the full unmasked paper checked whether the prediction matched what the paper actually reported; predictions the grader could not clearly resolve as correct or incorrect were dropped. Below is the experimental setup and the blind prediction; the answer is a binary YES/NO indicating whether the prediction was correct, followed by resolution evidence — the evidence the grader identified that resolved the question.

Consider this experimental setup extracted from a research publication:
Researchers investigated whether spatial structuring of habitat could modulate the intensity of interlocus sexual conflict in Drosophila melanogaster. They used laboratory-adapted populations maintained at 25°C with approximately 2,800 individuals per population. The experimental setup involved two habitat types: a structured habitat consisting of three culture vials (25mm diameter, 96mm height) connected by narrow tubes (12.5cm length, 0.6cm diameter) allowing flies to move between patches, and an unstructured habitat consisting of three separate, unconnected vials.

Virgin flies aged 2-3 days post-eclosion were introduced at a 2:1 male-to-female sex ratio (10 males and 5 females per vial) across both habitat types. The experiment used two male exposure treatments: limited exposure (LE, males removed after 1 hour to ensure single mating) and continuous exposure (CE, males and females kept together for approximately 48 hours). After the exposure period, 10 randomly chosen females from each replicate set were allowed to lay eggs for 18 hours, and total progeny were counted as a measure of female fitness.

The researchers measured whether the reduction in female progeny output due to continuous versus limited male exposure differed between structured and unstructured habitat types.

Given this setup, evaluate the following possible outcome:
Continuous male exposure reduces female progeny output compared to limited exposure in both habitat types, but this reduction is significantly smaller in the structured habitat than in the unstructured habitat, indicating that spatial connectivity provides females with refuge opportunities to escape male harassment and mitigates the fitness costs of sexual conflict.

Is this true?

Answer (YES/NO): NO